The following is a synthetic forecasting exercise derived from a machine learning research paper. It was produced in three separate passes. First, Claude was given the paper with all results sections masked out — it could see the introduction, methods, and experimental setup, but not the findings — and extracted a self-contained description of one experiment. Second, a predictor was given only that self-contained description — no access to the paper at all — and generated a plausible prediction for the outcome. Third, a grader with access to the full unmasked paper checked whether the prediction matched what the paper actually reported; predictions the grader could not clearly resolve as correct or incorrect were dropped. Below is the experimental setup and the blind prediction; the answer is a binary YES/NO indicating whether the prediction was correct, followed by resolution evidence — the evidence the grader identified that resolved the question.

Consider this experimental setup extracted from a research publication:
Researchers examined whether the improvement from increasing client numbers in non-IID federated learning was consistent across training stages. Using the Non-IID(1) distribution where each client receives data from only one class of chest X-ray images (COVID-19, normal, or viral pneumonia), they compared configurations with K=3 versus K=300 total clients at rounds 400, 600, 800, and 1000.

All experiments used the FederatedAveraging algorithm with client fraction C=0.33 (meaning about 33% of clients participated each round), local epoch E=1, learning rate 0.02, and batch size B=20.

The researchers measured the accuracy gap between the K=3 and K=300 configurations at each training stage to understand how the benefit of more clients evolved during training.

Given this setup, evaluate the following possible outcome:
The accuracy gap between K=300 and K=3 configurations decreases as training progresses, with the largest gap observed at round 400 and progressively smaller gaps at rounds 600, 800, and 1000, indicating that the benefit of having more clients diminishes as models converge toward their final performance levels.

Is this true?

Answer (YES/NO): NO